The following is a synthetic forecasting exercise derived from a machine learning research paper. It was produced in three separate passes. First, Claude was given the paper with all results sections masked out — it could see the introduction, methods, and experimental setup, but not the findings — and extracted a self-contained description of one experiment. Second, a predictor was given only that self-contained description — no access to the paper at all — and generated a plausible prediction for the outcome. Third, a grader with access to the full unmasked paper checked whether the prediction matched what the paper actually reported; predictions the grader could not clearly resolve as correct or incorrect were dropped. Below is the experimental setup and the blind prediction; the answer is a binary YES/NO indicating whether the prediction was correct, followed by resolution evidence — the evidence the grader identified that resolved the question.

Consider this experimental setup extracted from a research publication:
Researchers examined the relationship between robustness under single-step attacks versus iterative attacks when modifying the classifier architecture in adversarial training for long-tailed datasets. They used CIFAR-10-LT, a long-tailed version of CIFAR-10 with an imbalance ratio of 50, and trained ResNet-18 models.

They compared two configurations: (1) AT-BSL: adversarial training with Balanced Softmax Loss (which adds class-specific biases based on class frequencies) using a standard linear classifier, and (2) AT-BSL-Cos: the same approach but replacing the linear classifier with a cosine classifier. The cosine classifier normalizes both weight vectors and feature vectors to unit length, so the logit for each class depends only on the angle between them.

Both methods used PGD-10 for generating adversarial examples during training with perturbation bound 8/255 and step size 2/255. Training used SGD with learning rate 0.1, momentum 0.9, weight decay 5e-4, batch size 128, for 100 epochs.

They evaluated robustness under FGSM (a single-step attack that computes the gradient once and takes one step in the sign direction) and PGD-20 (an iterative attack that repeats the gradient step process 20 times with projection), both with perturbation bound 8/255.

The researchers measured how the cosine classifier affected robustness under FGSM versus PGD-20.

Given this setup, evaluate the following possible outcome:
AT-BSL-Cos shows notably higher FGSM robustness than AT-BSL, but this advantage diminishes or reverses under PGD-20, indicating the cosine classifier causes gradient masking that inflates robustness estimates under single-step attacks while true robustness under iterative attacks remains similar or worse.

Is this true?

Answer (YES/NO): NO